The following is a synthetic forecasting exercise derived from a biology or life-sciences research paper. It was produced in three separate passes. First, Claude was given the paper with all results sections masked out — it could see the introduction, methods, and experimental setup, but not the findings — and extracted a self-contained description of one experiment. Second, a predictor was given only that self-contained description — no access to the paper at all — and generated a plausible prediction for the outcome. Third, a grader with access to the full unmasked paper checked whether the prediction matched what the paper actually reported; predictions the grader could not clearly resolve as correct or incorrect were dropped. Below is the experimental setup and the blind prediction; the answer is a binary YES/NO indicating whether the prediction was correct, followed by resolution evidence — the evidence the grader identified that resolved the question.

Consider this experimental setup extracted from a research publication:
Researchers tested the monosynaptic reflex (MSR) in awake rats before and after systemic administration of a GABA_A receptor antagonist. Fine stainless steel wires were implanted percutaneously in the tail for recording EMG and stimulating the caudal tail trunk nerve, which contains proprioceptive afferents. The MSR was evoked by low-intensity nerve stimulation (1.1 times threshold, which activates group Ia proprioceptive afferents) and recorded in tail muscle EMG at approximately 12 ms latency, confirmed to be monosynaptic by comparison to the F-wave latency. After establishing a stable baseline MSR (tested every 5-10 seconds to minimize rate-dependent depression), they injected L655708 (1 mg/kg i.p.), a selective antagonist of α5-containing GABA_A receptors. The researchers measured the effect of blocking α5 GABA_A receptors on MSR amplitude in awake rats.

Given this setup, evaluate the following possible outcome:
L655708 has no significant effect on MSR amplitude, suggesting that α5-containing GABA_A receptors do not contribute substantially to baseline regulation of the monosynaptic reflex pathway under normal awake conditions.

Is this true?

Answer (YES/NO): NO